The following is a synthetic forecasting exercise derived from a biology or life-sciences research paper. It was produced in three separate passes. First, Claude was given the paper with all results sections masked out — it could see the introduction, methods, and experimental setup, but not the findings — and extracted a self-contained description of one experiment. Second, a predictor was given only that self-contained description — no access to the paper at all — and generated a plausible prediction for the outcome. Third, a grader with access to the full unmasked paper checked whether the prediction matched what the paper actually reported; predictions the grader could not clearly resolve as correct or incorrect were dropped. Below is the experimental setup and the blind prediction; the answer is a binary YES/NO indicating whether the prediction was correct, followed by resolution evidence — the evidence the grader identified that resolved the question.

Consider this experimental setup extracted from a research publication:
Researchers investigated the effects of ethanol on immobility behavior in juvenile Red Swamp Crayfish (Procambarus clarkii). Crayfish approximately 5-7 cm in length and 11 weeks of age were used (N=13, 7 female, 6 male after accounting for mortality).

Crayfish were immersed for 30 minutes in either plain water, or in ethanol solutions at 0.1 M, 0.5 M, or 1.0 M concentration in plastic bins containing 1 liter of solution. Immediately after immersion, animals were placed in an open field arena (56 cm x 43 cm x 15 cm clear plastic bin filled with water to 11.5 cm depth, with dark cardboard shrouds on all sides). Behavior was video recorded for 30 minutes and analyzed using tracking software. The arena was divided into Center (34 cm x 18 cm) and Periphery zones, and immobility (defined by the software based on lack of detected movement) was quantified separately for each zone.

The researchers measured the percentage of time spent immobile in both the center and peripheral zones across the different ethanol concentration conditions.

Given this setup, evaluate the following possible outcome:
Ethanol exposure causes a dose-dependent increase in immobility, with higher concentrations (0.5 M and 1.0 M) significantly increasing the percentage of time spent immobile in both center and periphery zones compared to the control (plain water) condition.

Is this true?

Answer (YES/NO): NO